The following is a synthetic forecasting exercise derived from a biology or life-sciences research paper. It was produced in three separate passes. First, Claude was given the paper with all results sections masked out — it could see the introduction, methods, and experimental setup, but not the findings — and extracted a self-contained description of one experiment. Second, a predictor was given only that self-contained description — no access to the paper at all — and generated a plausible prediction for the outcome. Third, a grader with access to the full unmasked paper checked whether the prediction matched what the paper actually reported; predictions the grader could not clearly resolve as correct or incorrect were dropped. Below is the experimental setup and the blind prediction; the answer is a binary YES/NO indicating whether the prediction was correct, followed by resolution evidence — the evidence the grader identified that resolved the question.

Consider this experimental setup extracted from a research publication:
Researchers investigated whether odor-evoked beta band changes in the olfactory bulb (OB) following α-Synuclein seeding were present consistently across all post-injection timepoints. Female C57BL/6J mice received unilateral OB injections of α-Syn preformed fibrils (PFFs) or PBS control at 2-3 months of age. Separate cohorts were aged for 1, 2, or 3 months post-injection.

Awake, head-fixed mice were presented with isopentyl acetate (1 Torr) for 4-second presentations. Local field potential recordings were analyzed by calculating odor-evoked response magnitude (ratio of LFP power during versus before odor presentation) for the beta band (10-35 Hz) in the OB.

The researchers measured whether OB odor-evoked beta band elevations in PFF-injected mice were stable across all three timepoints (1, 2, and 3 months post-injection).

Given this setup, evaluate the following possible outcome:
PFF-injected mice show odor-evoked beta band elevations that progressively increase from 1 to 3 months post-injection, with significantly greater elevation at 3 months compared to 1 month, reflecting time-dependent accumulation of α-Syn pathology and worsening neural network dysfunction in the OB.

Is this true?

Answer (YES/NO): NO